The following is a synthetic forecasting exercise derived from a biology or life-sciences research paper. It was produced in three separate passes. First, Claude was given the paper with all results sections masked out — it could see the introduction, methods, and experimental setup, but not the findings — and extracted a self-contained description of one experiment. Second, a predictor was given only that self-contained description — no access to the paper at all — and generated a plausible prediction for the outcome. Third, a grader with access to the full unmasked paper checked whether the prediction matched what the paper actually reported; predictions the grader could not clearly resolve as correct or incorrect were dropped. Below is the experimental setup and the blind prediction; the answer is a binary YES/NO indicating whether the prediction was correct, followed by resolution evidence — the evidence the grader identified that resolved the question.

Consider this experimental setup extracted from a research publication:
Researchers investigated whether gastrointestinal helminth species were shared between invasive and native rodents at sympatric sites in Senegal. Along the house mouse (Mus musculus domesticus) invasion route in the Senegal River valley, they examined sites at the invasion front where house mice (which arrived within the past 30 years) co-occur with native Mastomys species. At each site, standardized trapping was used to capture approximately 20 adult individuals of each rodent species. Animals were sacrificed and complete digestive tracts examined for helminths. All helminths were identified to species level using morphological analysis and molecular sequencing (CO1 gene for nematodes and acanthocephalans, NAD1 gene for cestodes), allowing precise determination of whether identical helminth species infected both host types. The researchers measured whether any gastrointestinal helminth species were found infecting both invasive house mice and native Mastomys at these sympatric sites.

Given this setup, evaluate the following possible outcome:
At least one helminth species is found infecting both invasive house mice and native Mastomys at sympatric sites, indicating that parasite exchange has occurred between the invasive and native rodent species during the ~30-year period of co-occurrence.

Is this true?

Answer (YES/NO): YES